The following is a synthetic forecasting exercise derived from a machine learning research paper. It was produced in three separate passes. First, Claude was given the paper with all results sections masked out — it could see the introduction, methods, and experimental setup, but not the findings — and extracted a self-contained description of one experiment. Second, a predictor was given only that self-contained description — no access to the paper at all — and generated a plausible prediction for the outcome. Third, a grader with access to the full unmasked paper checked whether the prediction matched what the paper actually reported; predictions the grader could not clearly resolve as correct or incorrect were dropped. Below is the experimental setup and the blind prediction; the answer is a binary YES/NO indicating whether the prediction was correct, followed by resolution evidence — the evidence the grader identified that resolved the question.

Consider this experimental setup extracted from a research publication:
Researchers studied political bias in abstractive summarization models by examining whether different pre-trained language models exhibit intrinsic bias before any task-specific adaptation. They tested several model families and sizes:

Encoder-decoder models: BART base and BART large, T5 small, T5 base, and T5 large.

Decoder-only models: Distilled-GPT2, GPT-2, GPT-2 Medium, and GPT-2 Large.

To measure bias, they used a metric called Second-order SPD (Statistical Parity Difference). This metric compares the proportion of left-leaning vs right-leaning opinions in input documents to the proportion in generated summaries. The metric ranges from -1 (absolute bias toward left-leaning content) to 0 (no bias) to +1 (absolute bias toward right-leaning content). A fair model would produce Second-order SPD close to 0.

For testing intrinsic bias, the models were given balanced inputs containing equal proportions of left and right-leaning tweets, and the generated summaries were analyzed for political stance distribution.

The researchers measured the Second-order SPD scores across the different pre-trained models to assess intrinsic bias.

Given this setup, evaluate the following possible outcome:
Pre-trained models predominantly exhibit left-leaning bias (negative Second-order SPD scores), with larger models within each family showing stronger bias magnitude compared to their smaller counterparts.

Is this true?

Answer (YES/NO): NO